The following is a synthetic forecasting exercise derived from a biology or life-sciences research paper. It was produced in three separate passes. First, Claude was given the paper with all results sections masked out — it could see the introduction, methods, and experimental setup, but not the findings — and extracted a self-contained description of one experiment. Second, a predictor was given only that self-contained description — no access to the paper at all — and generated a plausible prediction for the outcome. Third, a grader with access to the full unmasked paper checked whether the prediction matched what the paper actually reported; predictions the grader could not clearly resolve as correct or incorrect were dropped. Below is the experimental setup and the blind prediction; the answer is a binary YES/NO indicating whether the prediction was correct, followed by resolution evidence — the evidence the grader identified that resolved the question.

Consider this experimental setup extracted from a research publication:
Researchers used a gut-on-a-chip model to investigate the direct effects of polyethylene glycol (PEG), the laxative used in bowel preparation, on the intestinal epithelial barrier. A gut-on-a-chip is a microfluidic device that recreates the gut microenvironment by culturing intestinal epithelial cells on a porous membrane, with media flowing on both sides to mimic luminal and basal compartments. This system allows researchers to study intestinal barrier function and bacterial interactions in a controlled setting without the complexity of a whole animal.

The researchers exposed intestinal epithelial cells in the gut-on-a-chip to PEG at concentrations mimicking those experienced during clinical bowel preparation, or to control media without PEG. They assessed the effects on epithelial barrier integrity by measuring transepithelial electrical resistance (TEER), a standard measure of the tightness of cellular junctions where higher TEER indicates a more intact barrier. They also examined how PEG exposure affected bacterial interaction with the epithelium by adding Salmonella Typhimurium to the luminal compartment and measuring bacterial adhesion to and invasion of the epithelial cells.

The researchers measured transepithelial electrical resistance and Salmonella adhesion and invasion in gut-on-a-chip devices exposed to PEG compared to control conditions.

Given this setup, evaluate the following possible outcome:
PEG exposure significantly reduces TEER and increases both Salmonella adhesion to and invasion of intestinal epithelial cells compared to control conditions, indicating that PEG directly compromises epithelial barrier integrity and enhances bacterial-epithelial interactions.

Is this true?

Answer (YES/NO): NO